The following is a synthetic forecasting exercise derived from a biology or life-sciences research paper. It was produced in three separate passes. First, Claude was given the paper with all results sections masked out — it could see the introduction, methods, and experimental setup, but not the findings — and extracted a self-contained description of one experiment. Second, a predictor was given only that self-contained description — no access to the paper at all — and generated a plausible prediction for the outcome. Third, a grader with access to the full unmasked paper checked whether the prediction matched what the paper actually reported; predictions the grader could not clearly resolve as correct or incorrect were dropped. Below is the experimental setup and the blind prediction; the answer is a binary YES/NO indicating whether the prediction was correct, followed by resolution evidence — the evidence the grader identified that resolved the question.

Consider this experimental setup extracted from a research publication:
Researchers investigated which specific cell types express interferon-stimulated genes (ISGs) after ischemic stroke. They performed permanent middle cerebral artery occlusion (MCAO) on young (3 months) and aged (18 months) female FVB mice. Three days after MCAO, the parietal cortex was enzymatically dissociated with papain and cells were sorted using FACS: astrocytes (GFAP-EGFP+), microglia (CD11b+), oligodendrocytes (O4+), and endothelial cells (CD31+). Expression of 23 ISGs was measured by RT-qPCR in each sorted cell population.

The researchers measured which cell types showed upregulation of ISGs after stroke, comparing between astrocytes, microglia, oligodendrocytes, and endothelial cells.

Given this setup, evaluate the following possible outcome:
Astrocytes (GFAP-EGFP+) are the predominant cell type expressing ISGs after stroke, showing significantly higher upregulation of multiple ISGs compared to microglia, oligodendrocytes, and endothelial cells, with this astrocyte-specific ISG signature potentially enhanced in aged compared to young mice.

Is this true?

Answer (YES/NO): NO